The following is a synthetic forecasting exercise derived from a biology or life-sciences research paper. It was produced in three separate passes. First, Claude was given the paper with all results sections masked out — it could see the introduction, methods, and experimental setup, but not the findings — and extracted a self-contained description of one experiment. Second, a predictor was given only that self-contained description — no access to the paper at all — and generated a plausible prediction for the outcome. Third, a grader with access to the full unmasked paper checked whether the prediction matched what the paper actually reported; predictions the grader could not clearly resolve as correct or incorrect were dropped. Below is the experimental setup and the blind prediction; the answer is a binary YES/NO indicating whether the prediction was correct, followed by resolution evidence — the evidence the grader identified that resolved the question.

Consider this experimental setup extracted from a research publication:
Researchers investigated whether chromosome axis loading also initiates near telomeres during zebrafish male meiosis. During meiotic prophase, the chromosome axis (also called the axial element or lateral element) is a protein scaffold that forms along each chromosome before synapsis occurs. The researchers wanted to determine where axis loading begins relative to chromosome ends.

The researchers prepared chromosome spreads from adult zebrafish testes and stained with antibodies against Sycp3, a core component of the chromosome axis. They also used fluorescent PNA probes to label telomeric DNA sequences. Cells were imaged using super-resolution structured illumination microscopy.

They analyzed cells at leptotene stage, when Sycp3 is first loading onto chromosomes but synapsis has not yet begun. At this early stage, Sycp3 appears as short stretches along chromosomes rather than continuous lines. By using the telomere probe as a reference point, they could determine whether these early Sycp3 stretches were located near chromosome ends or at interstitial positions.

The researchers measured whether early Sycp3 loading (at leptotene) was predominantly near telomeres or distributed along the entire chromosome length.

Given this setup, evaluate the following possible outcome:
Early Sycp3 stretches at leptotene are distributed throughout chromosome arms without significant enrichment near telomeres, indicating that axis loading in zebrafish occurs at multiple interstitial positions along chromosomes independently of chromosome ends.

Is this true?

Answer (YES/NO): NO